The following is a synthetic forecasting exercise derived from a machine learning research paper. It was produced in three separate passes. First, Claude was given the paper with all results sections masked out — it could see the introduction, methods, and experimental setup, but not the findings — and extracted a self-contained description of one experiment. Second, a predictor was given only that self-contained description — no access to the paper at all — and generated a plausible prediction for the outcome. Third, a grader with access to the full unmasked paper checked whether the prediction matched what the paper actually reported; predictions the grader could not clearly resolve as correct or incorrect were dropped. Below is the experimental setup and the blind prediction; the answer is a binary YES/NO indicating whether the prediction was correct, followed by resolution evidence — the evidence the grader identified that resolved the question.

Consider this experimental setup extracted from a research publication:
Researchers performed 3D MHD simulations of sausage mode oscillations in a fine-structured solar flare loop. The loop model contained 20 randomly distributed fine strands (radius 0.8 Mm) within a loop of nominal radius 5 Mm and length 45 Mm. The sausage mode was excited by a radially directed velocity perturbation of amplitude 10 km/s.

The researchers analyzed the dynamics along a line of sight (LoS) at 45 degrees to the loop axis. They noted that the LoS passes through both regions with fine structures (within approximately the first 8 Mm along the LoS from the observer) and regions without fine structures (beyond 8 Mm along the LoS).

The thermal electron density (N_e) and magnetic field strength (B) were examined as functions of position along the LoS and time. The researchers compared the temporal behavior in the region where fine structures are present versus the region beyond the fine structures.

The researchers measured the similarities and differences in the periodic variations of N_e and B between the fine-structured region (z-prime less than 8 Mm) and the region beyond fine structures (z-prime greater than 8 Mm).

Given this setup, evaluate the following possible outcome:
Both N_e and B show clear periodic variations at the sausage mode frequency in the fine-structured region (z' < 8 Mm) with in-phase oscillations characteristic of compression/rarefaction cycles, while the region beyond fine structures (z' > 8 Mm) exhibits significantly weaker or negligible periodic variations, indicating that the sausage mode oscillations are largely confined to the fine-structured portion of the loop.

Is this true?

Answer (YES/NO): NO